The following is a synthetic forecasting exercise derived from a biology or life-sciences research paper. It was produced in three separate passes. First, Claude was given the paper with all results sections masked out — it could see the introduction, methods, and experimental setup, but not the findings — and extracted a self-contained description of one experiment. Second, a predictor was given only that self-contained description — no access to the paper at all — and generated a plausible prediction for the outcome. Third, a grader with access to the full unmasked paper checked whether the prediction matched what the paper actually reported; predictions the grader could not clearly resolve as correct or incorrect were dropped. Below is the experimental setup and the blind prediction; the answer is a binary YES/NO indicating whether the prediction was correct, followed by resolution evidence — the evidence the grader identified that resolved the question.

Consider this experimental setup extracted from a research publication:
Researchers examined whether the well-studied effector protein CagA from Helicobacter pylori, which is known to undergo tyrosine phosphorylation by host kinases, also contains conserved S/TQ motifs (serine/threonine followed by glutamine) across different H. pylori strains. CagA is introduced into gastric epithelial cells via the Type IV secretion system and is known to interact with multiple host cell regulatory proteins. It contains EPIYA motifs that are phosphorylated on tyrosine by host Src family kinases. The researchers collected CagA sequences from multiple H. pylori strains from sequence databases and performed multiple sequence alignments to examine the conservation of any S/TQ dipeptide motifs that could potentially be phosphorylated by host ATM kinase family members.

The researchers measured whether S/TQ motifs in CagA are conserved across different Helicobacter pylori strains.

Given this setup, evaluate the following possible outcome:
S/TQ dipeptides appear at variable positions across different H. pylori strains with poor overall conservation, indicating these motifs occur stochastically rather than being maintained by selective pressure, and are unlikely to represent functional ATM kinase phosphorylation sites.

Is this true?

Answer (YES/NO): NO